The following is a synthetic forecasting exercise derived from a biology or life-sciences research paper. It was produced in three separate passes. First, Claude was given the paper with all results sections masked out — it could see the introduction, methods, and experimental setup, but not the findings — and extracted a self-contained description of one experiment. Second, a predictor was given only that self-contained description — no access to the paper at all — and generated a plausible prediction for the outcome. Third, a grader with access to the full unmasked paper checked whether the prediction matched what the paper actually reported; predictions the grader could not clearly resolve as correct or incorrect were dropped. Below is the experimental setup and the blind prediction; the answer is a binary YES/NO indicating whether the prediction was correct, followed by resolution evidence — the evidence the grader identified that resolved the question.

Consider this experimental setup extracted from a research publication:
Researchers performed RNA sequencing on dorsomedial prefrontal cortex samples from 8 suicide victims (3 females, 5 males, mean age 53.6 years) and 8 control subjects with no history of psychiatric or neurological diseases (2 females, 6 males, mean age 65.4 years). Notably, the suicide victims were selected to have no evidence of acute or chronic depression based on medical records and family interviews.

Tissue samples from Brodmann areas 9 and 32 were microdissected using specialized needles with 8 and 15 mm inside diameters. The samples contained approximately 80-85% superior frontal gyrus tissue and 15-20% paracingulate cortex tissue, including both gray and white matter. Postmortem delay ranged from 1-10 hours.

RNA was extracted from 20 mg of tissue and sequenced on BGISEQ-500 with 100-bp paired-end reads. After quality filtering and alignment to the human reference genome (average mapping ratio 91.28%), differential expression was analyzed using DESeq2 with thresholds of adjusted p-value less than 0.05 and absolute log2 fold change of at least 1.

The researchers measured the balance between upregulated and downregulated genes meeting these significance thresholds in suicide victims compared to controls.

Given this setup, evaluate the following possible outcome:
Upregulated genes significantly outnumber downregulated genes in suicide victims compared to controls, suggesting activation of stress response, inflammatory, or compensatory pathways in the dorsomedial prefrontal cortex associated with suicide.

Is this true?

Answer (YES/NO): NO